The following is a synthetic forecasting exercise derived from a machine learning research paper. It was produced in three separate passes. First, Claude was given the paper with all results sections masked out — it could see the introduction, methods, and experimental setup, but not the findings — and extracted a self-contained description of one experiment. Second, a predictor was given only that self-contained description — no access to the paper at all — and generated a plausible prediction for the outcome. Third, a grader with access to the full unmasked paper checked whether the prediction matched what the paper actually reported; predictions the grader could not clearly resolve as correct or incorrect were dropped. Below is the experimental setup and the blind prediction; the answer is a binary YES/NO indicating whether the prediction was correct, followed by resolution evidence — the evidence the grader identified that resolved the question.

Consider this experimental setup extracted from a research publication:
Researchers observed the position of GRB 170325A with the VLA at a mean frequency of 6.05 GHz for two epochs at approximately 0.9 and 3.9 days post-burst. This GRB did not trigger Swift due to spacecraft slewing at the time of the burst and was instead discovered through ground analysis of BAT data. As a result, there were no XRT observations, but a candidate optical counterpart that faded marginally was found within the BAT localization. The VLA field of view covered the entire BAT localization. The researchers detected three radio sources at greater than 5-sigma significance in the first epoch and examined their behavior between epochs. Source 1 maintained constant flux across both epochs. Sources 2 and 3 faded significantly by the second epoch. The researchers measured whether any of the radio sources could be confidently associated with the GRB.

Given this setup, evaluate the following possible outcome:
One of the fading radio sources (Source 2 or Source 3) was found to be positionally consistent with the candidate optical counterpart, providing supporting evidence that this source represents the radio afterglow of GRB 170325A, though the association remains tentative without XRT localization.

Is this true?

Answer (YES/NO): NO